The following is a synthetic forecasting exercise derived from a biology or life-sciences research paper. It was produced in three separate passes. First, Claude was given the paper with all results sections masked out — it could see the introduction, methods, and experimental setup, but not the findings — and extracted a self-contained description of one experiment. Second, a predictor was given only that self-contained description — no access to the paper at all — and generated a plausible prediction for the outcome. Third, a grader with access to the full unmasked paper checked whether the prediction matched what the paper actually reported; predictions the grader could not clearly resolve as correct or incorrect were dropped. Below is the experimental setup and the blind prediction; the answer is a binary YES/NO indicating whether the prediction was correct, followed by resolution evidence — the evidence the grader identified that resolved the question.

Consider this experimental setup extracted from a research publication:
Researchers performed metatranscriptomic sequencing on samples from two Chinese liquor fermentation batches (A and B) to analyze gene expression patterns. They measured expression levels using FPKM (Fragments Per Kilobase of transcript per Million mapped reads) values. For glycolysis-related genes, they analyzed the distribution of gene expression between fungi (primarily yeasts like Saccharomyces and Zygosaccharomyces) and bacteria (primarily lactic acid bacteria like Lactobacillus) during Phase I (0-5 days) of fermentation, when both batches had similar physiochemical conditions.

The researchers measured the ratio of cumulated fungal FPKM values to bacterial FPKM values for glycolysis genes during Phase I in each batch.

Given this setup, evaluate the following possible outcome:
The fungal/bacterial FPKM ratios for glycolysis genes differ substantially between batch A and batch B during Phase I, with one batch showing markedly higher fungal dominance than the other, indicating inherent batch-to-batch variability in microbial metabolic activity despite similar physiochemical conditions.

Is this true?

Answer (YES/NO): YES